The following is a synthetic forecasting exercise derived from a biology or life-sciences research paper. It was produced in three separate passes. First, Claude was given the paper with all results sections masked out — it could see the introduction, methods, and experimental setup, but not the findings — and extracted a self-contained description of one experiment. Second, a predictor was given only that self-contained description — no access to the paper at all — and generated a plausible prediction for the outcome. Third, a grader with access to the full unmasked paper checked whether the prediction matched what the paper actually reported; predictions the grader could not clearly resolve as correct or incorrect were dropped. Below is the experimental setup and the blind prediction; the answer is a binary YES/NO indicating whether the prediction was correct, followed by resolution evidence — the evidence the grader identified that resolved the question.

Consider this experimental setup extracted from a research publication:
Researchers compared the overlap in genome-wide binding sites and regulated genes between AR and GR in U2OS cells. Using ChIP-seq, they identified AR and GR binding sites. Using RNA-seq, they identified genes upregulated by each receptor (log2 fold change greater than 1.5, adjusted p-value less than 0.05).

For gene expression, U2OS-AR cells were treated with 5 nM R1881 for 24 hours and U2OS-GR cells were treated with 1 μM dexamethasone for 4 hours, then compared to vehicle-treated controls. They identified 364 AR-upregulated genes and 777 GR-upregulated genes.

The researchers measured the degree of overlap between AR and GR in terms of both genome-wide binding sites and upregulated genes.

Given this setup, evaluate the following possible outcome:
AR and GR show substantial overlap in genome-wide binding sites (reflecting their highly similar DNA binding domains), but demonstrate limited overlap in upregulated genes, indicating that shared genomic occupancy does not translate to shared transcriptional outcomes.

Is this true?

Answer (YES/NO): NO